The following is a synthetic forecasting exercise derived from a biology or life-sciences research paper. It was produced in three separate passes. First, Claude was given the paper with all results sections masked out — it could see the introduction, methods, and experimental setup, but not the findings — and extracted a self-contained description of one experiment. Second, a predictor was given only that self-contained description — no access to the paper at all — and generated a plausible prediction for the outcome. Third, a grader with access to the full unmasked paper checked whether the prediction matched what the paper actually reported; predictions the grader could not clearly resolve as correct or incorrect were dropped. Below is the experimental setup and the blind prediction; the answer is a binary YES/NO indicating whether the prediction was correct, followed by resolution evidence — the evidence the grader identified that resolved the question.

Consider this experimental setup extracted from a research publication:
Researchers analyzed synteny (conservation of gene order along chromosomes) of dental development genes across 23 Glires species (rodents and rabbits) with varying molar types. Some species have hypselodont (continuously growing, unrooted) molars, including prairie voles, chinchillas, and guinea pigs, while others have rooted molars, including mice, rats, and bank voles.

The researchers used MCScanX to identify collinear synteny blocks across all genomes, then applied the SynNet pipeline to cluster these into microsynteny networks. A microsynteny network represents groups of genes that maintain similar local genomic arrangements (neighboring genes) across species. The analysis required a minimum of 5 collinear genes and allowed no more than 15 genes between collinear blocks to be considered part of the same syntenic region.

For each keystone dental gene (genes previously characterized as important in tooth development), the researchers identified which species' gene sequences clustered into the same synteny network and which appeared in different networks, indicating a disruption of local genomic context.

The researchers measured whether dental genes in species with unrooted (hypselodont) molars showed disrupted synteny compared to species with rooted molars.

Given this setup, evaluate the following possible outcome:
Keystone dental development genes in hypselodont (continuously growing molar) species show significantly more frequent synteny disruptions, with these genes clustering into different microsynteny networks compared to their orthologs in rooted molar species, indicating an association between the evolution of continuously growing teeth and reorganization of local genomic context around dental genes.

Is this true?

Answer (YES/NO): NO